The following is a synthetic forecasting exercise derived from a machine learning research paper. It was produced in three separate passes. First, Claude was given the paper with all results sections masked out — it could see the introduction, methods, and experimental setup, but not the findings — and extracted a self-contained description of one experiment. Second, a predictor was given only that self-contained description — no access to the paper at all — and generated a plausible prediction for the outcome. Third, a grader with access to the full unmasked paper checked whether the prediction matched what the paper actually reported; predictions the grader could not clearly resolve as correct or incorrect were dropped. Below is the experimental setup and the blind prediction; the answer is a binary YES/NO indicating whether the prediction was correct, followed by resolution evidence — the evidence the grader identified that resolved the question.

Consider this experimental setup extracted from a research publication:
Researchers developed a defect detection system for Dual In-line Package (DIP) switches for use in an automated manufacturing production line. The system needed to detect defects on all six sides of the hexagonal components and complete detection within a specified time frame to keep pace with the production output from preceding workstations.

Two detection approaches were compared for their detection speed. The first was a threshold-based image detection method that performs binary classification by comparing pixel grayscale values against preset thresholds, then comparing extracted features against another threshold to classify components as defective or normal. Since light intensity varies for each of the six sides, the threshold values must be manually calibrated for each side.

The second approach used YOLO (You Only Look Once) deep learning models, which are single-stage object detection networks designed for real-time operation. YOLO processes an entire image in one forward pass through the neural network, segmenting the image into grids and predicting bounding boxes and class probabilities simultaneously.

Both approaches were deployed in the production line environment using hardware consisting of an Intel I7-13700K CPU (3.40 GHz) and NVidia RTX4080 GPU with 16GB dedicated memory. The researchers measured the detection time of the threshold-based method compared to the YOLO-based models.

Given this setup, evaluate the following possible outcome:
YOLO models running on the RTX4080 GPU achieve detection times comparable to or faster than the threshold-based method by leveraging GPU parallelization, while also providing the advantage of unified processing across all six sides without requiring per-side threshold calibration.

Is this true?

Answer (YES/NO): YES